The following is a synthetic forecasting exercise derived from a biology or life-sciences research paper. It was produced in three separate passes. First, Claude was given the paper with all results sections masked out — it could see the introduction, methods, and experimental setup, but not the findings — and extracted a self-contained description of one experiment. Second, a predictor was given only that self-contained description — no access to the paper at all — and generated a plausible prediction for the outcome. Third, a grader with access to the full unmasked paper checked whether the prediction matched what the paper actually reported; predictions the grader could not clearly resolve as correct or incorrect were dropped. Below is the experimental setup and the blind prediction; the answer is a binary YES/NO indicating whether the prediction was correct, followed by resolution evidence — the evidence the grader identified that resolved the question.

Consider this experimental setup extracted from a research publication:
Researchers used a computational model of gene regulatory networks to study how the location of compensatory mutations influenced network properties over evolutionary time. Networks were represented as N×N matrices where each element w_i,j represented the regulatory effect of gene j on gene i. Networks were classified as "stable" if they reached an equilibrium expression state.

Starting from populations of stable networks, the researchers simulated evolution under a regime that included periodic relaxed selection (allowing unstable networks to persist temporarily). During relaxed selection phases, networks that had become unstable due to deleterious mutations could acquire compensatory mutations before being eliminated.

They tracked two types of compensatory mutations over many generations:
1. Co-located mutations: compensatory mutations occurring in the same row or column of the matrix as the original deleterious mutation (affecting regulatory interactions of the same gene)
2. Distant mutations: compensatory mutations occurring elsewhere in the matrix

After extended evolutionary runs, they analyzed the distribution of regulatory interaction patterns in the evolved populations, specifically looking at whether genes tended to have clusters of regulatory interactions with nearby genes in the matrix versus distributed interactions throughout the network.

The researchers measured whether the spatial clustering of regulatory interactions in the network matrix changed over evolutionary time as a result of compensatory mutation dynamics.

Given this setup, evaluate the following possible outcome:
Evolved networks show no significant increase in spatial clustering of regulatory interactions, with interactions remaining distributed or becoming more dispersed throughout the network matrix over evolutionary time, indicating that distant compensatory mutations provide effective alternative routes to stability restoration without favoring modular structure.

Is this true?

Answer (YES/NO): NO